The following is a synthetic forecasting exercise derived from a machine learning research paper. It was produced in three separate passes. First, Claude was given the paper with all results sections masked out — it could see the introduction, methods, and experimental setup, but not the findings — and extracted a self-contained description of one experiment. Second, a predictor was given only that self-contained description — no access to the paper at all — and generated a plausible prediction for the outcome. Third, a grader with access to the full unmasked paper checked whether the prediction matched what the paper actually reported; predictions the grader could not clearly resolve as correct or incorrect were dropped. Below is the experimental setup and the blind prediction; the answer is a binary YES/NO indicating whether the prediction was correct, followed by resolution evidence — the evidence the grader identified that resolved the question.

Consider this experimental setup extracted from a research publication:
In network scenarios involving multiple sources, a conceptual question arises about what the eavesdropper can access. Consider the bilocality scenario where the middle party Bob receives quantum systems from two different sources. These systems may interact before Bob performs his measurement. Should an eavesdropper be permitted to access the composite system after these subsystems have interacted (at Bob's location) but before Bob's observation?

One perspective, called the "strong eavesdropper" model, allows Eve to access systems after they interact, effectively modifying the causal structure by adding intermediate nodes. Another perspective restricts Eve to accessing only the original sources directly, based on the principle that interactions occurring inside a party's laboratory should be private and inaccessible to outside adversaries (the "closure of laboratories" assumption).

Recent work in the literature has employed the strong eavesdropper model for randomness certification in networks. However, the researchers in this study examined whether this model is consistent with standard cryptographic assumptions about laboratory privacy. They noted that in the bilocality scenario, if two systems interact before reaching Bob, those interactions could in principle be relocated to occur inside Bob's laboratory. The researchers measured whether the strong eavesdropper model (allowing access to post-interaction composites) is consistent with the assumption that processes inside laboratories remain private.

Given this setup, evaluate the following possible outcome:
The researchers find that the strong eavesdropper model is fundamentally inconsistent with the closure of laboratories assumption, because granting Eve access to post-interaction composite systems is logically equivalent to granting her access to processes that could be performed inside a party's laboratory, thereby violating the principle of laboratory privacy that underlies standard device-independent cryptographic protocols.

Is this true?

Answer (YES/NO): YES